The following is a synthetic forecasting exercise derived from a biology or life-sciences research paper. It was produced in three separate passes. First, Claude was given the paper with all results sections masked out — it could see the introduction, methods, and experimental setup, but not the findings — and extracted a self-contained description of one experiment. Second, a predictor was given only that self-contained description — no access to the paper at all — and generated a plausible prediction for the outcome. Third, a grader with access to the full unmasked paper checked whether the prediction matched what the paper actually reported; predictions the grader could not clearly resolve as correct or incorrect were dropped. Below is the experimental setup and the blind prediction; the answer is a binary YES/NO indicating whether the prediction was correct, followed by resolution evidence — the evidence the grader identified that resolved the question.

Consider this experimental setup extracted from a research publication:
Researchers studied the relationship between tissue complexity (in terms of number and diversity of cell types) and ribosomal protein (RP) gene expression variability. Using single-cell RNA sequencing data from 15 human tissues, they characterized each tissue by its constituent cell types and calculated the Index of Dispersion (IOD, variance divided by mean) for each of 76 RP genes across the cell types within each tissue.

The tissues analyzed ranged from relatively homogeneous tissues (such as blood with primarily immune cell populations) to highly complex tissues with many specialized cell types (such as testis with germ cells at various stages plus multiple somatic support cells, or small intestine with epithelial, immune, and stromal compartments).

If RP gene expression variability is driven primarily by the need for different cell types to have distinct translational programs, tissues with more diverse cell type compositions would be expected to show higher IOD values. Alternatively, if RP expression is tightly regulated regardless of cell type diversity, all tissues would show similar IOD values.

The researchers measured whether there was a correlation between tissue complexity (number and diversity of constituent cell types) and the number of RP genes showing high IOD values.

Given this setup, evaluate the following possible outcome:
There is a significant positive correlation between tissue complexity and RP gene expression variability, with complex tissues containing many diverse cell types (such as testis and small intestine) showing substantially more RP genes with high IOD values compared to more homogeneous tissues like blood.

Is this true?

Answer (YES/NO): YES